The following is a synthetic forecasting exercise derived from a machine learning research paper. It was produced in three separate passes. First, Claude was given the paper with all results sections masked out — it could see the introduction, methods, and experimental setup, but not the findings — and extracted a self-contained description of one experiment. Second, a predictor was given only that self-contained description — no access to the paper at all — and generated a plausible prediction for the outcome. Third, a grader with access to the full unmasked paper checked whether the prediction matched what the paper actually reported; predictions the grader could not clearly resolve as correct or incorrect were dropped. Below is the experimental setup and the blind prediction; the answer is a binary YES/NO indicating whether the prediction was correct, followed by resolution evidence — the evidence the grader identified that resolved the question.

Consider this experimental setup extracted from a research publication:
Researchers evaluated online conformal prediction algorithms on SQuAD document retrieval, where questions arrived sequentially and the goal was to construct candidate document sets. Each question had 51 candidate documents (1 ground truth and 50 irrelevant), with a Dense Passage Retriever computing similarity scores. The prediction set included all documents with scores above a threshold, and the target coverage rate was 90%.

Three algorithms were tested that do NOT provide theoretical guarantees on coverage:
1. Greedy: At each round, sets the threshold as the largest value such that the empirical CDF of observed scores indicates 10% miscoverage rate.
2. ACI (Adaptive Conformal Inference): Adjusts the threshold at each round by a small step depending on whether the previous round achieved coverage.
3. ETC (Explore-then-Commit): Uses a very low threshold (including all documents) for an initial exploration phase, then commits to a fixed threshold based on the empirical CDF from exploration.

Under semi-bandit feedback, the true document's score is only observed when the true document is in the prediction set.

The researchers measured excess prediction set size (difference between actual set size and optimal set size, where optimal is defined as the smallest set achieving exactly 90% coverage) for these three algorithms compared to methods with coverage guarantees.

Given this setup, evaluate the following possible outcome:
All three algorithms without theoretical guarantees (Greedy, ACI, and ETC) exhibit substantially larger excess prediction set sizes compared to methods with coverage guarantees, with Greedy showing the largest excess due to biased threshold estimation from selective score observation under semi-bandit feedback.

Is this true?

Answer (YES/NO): NO